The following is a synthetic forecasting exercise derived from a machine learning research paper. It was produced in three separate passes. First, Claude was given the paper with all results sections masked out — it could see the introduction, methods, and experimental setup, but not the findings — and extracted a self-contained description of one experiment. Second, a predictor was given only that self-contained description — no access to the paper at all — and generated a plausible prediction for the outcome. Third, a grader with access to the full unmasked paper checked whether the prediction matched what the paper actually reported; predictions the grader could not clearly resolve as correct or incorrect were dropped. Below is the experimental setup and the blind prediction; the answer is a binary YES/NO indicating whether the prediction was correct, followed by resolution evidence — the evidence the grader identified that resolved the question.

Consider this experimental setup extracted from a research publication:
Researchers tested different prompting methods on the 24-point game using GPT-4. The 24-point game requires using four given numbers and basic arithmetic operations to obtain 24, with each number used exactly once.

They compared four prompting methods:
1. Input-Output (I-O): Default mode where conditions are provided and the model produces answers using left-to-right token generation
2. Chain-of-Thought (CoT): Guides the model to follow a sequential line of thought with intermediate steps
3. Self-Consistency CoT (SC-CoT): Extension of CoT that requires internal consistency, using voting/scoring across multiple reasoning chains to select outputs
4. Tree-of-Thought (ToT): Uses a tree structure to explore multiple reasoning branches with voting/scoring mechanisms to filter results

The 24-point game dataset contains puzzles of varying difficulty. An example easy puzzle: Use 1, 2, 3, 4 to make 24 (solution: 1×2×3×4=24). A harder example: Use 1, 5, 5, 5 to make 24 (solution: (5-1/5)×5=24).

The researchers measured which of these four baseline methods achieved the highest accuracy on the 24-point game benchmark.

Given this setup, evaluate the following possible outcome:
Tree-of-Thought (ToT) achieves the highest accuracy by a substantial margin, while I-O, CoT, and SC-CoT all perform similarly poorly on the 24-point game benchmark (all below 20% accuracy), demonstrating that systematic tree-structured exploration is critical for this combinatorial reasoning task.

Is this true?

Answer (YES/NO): YES